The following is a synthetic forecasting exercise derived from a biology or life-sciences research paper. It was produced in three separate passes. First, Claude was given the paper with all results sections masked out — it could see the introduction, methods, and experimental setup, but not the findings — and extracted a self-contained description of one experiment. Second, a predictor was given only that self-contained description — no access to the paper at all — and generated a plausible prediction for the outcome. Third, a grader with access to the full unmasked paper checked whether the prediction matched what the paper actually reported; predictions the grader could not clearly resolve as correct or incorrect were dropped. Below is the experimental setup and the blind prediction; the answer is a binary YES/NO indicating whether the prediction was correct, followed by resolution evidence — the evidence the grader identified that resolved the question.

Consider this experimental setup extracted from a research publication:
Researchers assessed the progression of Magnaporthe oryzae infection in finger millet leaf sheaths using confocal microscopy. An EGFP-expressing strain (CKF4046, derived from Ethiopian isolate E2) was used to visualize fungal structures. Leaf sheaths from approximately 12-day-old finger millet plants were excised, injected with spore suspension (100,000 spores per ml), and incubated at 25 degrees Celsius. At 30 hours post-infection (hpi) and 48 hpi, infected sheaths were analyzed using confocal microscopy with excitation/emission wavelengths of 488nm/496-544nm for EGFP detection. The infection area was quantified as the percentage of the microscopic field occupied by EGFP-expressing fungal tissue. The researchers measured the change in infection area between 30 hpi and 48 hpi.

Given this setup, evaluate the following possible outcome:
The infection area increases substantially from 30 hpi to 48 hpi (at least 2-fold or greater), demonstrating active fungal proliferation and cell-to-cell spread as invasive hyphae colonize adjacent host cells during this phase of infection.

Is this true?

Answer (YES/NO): YES